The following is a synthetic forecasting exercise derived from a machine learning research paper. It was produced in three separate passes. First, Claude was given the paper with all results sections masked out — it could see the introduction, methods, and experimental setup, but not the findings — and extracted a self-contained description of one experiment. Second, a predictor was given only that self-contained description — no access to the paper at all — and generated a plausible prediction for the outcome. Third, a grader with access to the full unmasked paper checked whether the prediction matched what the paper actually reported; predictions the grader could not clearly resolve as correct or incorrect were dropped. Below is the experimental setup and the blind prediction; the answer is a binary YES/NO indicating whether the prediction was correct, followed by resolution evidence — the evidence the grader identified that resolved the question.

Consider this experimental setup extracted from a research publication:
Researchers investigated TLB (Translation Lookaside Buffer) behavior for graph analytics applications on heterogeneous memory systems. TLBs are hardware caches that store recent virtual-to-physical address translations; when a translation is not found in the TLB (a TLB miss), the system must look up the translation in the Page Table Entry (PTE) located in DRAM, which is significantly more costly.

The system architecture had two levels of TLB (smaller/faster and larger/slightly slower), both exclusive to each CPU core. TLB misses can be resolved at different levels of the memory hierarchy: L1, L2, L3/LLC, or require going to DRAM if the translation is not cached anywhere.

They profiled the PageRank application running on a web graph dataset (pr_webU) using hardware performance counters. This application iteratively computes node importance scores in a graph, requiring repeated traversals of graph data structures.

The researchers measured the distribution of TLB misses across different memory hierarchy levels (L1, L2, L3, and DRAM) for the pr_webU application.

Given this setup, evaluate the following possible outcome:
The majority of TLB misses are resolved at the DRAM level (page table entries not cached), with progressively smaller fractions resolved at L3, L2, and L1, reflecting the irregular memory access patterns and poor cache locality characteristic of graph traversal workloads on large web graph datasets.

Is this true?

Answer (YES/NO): YES